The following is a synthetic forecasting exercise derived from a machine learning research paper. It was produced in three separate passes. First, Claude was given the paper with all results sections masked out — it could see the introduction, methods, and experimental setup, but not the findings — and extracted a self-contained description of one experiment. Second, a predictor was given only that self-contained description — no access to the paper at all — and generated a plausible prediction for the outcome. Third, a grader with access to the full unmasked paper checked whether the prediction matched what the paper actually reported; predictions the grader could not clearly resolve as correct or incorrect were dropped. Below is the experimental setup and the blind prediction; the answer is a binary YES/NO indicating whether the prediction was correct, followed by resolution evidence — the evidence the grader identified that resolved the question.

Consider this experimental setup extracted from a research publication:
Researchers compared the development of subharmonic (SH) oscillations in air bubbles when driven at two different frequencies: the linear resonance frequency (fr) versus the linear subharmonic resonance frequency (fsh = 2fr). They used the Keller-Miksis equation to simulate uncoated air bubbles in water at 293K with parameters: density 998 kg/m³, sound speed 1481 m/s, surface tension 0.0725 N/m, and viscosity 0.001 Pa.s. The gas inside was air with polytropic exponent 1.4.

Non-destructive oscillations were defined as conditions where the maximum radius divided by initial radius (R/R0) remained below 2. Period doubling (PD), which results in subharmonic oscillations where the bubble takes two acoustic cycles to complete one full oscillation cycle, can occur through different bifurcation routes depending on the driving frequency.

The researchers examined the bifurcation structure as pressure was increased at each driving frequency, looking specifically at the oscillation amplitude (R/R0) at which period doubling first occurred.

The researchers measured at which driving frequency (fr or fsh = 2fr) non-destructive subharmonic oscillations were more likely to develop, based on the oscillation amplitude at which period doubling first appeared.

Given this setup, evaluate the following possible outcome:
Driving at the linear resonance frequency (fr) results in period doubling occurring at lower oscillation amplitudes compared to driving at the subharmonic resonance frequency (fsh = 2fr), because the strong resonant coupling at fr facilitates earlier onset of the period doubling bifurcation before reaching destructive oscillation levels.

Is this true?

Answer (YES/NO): NO